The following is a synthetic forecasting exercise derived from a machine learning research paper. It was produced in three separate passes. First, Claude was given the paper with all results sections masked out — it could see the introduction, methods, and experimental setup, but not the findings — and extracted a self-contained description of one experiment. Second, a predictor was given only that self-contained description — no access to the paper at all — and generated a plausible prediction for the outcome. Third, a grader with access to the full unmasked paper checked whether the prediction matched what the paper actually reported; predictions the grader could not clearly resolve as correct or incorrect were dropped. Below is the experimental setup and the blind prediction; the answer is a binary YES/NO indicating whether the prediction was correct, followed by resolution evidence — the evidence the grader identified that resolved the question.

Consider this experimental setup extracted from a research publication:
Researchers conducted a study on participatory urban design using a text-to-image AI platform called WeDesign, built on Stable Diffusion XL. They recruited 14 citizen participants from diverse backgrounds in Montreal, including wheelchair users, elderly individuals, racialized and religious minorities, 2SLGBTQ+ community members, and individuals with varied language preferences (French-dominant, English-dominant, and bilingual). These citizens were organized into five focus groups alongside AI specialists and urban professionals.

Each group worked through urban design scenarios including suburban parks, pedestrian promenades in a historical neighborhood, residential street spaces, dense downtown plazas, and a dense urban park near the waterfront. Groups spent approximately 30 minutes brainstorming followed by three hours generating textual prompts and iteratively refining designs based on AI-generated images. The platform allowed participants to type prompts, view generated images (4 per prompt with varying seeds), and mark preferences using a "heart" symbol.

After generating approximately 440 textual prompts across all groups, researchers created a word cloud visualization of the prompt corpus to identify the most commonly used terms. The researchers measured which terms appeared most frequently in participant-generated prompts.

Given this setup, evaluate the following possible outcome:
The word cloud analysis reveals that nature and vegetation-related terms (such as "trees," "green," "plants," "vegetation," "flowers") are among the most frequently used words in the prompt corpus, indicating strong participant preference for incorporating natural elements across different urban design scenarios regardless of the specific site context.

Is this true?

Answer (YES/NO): NO